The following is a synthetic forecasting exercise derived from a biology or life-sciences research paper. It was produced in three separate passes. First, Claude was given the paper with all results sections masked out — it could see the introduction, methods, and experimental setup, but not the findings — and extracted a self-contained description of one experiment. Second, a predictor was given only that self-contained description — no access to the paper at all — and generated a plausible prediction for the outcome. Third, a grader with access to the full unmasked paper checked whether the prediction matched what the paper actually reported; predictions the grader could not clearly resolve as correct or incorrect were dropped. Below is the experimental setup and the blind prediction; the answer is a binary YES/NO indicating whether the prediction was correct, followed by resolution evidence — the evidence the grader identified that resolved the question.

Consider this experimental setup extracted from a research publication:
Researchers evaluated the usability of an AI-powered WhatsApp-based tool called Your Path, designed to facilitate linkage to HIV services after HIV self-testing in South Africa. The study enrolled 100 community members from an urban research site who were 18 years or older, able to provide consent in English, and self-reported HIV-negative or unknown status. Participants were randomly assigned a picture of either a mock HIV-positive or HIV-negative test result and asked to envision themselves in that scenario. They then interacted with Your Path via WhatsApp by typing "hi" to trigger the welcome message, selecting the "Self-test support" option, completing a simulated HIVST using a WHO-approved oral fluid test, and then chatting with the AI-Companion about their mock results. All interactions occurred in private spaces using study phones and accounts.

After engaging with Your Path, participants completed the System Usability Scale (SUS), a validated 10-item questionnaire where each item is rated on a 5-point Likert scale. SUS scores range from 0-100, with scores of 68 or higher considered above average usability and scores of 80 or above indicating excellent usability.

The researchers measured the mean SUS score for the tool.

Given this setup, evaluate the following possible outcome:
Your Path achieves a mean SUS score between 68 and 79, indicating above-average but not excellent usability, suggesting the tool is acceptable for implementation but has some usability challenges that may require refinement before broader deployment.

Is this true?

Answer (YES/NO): NO